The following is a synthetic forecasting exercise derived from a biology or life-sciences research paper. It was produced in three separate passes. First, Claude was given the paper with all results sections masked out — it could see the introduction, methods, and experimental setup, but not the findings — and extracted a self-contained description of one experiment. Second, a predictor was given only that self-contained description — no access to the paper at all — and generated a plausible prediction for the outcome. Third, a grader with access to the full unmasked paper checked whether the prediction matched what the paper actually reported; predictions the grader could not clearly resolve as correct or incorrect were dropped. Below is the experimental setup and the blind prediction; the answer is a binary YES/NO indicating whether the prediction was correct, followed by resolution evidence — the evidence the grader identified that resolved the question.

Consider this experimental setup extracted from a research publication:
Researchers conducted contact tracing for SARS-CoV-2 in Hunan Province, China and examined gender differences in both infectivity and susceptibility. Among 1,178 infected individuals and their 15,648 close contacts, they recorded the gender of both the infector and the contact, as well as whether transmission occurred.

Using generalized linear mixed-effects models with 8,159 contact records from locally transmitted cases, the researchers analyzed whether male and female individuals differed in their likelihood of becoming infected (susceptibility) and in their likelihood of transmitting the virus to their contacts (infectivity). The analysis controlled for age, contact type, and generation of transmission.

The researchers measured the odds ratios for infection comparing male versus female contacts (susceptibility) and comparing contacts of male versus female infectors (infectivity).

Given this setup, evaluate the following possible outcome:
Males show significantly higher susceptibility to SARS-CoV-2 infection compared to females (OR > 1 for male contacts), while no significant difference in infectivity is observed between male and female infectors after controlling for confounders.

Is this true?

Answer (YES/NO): NO